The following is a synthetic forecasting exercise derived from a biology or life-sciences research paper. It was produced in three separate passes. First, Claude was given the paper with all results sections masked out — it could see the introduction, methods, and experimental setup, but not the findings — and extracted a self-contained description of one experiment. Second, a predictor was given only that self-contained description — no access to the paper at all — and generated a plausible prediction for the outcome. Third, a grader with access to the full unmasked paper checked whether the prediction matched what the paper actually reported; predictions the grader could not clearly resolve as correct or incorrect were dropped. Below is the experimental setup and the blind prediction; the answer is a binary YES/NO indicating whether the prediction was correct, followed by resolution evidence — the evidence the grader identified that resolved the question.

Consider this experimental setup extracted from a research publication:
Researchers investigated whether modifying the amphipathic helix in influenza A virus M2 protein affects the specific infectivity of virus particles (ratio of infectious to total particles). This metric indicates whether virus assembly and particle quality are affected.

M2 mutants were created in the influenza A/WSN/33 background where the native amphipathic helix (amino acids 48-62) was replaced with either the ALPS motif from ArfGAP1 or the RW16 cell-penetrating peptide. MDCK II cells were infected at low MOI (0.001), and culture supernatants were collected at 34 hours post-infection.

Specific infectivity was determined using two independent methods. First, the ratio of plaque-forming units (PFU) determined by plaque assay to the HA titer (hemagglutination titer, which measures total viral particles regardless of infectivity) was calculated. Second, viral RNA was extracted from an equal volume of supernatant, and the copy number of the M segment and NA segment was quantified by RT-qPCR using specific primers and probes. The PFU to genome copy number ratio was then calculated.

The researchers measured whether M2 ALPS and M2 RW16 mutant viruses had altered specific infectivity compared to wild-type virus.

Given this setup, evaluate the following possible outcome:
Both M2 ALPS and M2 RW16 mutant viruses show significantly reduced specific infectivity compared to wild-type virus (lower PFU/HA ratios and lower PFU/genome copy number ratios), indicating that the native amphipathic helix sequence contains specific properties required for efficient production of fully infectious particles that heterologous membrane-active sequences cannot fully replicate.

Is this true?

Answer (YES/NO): NO